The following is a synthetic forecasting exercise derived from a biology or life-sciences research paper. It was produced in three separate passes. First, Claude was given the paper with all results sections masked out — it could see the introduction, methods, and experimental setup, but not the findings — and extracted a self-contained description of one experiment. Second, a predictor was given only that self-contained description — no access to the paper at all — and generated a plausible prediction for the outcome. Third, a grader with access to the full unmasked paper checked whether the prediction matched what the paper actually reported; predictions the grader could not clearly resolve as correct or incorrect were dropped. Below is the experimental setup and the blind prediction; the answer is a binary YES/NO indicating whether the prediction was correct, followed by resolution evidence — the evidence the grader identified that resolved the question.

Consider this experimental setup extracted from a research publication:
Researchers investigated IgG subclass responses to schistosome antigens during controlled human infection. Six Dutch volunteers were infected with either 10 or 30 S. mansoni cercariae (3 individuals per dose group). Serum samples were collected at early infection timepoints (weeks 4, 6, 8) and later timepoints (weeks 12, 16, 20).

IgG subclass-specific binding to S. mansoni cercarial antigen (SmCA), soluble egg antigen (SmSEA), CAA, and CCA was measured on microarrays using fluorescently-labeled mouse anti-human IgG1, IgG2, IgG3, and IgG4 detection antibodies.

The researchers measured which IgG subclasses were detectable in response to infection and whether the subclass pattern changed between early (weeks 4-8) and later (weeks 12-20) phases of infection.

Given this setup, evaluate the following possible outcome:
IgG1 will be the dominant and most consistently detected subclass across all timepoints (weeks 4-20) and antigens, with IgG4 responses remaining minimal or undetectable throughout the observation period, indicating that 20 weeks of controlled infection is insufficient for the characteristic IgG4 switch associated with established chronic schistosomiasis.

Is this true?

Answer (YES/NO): NO